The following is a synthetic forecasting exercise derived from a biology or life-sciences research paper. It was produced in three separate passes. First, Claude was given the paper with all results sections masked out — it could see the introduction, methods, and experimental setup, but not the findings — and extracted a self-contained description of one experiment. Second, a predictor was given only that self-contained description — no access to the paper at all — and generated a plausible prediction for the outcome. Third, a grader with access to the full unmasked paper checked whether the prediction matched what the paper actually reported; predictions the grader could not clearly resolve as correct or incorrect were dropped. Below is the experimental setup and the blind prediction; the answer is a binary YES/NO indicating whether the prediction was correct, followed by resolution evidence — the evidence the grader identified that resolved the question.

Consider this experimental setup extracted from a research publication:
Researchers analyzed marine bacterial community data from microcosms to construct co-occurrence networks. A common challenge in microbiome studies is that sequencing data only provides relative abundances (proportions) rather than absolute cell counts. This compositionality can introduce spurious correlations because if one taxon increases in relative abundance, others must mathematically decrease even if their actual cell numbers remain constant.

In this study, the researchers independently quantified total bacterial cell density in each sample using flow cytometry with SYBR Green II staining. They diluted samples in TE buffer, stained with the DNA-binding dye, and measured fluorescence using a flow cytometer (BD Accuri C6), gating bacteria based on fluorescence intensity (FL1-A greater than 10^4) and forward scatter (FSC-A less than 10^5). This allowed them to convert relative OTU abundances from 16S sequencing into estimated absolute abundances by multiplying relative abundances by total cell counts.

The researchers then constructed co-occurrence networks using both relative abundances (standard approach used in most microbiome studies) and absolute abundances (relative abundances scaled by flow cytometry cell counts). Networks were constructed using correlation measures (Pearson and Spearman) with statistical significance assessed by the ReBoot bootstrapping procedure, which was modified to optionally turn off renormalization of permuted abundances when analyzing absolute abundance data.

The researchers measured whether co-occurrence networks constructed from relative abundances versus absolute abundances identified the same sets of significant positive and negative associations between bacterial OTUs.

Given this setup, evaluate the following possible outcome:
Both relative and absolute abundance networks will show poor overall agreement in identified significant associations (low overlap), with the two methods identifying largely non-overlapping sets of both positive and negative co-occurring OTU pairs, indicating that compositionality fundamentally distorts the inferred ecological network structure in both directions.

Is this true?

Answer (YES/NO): NO